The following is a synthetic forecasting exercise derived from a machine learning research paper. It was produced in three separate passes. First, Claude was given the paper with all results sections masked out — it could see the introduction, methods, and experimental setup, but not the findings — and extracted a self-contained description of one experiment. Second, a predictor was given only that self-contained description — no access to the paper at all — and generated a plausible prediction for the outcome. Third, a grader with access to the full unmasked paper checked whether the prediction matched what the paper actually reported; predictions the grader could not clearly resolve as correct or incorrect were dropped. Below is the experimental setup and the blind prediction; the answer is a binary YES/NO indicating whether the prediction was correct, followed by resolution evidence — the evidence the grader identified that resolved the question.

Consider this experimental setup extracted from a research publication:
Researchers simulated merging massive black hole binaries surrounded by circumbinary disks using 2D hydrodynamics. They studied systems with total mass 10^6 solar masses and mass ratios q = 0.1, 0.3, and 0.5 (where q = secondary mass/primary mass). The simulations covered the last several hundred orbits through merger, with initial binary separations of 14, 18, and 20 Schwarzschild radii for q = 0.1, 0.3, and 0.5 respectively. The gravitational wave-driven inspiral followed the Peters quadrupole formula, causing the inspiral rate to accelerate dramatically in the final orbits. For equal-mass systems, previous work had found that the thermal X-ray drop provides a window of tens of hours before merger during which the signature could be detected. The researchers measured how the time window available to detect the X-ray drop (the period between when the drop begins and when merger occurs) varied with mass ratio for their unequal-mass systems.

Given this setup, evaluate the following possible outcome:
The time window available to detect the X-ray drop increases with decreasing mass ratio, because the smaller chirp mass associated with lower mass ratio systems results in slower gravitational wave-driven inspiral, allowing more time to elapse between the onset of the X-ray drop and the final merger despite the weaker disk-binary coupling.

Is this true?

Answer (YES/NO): NO